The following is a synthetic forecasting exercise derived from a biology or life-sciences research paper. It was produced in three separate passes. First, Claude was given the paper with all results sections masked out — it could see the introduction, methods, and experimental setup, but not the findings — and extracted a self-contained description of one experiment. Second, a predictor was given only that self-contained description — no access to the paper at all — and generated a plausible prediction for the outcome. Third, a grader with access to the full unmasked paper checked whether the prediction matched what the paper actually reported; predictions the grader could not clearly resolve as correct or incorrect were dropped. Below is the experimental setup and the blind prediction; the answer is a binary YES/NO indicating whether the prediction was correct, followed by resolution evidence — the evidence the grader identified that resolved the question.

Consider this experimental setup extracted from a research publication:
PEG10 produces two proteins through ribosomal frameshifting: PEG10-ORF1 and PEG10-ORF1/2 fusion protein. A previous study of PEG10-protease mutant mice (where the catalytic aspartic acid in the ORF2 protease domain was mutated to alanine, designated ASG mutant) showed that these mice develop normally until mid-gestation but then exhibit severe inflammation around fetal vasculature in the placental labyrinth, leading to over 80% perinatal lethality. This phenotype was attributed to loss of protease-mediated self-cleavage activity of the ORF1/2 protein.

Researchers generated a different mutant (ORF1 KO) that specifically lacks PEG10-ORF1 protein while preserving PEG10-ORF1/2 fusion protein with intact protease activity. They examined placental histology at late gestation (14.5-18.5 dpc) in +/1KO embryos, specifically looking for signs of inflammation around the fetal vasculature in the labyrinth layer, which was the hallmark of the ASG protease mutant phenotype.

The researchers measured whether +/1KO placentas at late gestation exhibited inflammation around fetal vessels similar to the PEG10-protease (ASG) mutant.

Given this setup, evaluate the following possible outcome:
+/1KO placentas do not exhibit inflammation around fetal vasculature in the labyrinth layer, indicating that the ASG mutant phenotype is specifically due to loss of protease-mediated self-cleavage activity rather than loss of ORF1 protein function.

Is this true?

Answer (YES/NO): YES